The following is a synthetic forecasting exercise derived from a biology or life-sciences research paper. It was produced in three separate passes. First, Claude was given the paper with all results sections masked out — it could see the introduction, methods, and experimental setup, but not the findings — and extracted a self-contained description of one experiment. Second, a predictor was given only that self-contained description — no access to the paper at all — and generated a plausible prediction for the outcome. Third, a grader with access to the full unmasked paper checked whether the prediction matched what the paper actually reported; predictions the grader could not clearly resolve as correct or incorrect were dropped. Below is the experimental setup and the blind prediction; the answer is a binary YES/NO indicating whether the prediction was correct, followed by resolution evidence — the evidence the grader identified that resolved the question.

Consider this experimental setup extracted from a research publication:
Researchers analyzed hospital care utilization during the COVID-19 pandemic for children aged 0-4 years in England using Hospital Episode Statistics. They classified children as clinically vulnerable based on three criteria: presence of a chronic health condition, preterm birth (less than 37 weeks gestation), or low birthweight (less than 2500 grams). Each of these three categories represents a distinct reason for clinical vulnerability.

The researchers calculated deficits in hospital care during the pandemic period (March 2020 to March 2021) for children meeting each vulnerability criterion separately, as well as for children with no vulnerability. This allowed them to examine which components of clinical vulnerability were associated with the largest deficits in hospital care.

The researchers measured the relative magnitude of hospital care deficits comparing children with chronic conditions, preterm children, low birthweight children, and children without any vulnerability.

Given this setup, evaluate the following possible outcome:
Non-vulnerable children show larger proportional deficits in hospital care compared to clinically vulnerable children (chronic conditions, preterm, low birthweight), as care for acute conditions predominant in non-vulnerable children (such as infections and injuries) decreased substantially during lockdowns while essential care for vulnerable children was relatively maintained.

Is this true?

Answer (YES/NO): NO